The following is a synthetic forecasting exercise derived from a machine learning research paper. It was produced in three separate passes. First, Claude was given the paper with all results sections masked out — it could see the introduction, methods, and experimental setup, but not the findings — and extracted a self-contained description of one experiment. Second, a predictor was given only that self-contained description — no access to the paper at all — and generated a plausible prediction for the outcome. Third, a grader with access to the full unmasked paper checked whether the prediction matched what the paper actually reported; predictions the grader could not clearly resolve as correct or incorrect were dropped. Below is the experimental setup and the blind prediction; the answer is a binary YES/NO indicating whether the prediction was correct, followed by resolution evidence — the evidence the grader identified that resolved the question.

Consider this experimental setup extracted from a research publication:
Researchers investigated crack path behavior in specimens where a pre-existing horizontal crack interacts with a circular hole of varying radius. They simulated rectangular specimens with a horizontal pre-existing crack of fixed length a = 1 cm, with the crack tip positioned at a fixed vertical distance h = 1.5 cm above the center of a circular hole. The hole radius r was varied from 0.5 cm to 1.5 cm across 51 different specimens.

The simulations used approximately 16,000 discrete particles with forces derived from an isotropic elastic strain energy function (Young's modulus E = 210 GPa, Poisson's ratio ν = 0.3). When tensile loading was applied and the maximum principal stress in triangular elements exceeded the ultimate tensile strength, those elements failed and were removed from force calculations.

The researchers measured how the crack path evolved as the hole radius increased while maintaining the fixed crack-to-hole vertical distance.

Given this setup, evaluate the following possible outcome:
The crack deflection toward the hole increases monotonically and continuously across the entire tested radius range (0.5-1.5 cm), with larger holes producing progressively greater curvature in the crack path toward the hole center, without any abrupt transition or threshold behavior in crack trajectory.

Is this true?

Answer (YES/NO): NO